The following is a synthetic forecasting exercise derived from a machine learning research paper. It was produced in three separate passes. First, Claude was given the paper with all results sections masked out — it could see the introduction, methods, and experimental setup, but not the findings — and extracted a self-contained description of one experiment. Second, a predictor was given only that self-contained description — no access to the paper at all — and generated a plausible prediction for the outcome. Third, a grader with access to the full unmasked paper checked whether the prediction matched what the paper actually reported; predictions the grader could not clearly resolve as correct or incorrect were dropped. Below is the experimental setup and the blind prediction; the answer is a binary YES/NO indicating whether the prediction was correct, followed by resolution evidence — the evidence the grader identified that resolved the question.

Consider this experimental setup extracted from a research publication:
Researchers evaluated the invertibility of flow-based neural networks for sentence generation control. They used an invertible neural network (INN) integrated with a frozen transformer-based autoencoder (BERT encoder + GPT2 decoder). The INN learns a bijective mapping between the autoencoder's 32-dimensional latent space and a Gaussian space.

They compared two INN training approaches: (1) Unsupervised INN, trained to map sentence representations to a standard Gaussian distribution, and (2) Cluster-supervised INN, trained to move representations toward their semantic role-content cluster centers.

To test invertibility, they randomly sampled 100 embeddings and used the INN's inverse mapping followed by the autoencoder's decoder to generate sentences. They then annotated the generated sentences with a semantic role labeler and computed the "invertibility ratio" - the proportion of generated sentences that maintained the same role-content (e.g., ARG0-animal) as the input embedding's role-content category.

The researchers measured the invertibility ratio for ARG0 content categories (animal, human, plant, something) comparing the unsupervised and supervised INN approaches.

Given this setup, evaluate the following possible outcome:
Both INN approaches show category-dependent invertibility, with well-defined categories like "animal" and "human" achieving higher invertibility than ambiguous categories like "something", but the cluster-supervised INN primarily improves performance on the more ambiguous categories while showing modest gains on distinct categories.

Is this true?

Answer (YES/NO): NO